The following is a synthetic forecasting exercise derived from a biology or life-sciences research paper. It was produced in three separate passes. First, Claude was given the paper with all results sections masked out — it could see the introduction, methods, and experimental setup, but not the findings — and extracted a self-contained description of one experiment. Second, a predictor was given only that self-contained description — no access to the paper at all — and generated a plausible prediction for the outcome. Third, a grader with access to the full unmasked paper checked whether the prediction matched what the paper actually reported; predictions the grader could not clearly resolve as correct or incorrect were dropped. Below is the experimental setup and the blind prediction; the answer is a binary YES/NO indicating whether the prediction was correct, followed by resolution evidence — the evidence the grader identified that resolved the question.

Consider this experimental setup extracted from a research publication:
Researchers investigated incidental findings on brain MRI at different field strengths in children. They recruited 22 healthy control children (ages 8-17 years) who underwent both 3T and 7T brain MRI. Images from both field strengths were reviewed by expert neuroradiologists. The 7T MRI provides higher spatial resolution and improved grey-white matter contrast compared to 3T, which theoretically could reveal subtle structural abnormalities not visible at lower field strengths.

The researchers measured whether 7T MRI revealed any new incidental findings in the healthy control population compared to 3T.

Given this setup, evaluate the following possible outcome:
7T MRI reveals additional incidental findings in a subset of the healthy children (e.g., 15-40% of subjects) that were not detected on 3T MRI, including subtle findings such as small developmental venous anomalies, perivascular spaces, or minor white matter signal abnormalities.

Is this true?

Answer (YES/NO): NO